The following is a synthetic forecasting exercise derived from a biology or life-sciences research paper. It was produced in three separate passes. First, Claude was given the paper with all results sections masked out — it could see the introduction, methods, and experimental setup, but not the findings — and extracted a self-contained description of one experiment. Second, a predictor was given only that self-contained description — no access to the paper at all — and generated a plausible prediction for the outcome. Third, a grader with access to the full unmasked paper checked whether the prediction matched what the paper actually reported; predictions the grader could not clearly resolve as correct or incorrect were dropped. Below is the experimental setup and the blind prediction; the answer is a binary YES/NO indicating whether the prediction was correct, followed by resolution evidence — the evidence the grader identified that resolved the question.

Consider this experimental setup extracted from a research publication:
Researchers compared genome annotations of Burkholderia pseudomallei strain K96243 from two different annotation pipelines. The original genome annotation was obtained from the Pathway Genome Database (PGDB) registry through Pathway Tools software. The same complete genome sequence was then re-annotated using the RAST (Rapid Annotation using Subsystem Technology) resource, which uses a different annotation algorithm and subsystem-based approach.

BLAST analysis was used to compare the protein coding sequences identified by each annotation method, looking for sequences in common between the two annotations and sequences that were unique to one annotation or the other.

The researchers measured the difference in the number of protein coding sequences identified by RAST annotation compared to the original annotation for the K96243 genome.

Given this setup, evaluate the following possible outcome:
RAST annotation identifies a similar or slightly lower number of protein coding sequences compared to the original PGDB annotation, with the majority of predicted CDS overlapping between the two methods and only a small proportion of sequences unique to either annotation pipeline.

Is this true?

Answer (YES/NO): NO